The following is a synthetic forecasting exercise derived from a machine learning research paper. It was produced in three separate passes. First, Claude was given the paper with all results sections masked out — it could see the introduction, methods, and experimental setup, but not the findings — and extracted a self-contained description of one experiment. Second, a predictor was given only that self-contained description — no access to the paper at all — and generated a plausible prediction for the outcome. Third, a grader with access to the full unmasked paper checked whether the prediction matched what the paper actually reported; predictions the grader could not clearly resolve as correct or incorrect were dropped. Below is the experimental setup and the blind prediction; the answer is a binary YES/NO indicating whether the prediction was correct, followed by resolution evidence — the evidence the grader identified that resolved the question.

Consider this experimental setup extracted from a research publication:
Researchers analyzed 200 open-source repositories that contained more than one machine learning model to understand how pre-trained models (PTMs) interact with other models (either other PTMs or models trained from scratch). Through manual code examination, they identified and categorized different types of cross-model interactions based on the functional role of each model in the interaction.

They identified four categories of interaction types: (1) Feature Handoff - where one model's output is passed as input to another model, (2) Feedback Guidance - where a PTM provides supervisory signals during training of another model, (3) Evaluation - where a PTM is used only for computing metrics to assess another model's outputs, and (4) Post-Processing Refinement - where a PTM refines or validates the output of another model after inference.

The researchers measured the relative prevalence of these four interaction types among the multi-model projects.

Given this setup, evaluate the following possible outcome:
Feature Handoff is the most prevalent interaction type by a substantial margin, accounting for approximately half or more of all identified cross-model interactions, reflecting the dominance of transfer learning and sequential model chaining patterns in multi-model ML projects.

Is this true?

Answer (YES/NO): NO